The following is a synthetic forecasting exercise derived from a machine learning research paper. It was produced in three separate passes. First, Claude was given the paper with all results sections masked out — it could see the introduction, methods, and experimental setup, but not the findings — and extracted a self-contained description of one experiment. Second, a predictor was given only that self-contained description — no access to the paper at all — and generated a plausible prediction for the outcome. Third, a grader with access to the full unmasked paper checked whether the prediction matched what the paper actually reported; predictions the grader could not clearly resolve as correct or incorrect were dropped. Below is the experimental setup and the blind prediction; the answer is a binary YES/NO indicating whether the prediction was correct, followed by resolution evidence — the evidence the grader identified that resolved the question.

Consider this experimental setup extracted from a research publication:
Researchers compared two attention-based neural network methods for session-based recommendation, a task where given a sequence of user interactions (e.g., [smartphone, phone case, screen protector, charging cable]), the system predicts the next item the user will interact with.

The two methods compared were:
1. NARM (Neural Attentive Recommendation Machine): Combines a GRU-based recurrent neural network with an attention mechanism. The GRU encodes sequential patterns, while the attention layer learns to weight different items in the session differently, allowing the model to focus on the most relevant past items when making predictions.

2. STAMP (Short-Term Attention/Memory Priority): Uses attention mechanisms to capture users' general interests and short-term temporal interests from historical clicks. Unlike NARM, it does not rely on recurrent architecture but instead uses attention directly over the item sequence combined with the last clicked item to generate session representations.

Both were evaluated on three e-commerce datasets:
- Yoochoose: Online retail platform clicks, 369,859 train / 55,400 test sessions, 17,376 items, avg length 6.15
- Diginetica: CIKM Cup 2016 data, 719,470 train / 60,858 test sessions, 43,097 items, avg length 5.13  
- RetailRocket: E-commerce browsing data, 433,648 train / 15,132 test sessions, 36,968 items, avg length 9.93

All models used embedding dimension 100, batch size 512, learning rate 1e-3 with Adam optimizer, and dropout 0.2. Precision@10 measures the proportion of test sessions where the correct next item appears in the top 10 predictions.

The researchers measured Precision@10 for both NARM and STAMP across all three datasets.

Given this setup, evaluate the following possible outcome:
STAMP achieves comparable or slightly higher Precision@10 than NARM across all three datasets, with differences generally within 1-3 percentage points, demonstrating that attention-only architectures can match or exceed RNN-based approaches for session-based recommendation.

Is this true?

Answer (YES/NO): NO